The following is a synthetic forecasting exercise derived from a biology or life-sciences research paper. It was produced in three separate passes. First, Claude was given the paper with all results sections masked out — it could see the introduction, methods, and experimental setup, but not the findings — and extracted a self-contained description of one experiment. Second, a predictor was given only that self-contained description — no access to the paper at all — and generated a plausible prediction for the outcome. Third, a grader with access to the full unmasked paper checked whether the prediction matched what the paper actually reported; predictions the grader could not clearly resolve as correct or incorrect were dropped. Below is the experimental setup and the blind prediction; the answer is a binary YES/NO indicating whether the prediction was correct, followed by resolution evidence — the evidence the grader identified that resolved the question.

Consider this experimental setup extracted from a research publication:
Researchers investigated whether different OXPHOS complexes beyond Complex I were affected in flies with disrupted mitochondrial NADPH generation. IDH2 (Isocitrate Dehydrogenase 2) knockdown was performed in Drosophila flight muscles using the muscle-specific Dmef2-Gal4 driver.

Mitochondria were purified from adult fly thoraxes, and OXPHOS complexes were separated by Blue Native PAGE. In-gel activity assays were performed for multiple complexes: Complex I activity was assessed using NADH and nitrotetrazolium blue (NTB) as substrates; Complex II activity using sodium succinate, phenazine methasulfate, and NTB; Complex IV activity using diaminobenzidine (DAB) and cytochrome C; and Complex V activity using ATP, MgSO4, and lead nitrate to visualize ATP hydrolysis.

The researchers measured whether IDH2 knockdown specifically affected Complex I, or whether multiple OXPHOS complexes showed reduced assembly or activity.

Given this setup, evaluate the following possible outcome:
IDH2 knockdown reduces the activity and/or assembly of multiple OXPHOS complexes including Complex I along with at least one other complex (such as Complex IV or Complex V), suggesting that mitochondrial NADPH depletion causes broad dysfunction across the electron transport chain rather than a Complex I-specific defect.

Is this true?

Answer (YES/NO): NO